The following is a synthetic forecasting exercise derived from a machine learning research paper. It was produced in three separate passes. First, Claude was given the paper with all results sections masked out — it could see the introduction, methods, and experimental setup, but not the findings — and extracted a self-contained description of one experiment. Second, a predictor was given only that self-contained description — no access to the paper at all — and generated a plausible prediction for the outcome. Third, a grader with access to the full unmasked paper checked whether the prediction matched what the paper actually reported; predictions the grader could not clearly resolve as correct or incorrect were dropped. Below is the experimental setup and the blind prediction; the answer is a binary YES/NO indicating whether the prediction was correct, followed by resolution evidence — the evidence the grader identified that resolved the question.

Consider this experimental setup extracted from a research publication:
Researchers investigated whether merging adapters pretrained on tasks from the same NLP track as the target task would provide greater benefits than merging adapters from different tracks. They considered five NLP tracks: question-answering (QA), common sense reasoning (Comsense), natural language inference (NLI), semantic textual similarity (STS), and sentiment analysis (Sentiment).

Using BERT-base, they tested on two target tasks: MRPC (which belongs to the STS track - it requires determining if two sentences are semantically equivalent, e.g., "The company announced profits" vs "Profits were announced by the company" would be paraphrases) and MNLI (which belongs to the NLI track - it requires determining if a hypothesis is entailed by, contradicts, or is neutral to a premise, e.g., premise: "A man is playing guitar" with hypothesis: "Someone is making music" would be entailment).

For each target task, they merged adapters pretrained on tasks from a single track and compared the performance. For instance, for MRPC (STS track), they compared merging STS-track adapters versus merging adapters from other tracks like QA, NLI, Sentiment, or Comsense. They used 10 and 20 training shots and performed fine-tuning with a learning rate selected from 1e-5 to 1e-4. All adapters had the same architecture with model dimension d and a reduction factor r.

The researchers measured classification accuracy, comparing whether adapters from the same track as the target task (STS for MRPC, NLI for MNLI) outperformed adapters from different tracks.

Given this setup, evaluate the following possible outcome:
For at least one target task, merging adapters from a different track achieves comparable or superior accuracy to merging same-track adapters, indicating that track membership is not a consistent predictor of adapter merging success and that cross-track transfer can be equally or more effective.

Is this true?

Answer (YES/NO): NO